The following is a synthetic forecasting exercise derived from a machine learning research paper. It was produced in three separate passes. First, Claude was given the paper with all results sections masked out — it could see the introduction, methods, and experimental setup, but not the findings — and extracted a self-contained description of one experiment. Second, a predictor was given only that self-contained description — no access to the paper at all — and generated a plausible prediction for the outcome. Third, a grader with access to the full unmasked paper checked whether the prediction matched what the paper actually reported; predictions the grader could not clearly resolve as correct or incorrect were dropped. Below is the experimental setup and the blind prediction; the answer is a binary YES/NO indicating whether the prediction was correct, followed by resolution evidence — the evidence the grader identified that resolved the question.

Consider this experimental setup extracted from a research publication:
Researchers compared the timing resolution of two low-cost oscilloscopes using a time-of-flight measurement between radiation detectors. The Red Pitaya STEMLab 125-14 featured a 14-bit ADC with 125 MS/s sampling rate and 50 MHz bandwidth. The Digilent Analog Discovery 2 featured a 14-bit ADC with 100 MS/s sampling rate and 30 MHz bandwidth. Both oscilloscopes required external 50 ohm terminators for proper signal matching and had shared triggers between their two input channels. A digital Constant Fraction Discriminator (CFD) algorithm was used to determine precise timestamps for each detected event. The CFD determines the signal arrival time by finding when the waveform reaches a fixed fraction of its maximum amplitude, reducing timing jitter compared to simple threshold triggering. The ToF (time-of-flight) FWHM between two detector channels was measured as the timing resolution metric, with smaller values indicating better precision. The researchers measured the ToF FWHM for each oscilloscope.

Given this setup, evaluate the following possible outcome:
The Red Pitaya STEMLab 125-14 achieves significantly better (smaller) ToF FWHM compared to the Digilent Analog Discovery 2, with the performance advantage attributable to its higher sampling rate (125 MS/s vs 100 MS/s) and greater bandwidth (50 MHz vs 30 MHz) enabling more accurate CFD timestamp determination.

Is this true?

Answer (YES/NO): NO